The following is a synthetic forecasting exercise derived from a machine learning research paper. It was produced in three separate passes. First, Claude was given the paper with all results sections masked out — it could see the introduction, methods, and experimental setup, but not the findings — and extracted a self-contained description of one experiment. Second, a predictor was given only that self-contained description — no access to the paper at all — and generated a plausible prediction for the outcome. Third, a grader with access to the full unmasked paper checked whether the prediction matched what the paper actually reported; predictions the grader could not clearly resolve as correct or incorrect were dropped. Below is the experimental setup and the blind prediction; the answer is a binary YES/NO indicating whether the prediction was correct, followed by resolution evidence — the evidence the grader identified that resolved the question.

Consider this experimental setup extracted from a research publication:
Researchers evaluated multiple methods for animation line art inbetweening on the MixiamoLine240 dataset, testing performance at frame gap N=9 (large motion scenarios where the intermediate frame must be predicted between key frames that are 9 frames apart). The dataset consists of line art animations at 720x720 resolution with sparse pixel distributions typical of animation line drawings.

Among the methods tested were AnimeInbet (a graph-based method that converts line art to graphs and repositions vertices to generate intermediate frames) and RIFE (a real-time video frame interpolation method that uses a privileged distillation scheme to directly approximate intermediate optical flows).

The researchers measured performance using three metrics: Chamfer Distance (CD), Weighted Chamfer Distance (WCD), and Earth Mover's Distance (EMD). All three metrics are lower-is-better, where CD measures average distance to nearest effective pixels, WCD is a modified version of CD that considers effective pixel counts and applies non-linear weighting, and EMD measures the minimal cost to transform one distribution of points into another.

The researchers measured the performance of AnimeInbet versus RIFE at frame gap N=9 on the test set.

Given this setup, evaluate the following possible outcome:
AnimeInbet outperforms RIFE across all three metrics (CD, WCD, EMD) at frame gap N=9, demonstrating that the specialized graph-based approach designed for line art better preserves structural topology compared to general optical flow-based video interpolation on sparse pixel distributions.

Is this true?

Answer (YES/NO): YES